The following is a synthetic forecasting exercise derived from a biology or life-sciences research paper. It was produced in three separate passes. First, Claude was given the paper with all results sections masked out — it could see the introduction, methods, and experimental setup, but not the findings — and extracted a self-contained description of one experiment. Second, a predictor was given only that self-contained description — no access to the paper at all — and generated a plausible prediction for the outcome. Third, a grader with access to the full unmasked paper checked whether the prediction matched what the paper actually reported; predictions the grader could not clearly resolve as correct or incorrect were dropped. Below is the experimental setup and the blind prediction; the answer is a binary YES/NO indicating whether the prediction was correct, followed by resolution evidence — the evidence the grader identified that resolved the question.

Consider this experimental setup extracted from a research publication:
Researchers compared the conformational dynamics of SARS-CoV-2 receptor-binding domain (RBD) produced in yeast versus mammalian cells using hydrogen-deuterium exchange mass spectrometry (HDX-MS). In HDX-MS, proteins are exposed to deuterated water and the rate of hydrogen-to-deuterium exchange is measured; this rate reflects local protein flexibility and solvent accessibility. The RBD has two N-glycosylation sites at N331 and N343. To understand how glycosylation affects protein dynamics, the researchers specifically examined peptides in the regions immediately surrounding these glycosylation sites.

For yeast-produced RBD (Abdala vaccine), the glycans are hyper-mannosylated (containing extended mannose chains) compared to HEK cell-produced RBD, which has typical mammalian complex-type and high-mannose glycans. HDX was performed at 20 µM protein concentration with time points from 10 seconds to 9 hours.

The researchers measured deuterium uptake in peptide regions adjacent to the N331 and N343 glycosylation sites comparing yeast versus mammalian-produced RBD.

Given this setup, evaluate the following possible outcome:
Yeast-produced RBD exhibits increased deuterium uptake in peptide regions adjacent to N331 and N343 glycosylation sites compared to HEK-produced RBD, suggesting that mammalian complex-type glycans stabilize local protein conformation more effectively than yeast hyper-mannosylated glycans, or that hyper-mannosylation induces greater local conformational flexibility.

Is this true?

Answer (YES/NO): YES